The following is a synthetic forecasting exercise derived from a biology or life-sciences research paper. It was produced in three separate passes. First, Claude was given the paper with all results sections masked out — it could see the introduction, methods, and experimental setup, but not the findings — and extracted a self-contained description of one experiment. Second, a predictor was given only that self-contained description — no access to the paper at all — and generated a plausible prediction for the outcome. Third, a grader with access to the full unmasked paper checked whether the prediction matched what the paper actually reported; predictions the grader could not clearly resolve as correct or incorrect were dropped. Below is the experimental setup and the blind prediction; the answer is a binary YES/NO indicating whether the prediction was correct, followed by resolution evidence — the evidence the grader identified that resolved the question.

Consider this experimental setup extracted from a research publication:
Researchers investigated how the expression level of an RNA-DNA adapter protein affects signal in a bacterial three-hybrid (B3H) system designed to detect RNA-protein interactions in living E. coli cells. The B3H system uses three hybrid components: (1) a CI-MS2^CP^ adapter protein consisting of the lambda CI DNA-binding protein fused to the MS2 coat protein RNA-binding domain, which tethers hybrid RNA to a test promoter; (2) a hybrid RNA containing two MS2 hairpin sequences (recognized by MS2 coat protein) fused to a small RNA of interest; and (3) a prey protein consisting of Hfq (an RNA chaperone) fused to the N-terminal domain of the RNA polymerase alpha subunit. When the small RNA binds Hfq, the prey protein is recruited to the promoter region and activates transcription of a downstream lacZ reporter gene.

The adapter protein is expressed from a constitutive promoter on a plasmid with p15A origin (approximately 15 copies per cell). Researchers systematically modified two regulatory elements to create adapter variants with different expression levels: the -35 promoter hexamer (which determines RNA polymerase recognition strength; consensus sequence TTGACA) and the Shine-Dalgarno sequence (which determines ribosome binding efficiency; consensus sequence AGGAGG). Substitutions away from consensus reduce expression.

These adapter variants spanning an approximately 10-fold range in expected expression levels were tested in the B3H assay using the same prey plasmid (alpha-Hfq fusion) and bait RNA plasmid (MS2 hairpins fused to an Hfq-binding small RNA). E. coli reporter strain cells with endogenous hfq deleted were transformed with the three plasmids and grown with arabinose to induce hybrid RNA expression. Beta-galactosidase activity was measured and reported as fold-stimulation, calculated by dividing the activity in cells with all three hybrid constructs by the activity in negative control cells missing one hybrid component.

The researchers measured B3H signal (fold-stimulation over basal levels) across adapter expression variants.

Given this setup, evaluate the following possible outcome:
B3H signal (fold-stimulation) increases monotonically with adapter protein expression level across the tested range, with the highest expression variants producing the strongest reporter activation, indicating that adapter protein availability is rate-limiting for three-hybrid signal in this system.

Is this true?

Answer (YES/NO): NO